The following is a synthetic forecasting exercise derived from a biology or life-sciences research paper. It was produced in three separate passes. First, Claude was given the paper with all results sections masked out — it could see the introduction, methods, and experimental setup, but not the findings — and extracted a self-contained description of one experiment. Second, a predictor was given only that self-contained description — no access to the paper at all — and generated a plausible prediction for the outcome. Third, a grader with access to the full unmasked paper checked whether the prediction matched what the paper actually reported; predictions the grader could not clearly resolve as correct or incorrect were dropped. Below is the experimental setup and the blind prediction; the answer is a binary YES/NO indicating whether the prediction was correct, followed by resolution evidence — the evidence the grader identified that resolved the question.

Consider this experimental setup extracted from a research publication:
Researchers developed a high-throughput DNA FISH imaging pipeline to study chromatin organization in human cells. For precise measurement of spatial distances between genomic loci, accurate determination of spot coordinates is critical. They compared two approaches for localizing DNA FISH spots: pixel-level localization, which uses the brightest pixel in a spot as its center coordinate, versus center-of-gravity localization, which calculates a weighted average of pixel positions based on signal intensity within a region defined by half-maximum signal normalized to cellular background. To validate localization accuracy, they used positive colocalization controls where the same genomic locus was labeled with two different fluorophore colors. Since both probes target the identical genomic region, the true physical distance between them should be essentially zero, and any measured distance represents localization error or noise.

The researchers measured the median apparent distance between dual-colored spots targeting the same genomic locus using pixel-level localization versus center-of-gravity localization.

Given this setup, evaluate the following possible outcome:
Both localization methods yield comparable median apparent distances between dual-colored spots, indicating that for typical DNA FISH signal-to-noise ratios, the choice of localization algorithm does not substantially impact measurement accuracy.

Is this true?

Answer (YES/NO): NO